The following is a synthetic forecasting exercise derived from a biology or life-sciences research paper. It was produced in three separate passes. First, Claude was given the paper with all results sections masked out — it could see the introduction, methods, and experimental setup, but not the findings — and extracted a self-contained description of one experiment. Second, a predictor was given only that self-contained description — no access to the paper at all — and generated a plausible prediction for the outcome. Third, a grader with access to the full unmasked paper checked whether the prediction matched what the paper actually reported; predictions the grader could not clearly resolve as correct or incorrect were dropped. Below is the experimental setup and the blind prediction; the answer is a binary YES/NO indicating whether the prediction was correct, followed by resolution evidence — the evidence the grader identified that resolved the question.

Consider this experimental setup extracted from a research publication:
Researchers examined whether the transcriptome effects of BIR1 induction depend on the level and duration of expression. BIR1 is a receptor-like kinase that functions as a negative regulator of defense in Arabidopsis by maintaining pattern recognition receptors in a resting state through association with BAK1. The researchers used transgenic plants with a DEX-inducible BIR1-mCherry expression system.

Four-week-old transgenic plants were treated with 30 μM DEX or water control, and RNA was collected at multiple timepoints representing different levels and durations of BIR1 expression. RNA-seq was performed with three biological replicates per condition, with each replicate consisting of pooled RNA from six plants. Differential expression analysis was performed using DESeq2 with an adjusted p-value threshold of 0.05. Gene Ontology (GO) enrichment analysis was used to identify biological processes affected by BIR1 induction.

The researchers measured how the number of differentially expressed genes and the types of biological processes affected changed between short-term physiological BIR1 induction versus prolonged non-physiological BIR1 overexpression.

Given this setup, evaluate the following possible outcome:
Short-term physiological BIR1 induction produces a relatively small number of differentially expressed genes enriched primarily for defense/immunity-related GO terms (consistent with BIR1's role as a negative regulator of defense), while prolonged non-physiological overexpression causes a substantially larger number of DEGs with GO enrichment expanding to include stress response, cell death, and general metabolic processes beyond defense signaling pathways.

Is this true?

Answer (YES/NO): NO